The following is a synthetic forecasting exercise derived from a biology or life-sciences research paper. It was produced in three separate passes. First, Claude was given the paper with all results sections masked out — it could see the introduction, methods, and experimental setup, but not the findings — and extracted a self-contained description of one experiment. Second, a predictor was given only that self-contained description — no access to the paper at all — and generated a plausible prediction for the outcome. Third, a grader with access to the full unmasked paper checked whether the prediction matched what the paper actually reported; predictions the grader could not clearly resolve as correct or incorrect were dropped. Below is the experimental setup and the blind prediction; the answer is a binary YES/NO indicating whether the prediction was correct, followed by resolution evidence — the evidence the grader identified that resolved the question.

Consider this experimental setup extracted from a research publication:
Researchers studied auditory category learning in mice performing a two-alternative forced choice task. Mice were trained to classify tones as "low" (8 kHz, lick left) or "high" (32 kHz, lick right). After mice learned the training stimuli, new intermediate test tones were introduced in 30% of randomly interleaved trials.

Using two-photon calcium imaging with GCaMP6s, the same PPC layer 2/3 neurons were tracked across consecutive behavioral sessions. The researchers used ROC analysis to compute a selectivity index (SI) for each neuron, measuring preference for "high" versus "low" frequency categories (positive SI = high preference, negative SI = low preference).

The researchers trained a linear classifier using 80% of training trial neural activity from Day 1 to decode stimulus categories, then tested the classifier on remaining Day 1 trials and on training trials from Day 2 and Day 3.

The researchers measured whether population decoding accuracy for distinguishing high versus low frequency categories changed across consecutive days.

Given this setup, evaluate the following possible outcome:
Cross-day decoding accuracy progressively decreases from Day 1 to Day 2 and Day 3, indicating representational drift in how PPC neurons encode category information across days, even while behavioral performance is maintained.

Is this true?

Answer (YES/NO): NO